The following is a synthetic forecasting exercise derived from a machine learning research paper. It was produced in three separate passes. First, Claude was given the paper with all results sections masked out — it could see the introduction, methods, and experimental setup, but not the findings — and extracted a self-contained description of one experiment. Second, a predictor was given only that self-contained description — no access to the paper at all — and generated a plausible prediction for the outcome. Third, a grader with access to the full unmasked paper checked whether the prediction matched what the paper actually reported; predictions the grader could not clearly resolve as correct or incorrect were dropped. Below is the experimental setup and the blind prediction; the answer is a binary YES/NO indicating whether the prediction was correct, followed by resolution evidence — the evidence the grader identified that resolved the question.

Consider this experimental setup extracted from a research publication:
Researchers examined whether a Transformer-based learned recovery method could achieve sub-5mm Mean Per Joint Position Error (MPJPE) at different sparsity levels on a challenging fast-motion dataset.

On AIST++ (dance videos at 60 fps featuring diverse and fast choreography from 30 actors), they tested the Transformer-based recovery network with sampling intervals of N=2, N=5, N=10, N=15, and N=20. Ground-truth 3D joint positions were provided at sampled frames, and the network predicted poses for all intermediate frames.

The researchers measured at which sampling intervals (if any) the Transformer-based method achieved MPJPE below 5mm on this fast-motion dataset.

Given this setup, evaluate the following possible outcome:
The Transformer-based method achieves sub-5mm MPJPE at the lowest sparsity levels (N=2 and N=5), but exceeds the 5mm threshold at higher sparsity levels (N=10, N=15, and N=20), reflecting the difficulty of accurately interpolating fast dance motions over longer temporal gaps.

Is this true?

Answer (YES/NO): YES